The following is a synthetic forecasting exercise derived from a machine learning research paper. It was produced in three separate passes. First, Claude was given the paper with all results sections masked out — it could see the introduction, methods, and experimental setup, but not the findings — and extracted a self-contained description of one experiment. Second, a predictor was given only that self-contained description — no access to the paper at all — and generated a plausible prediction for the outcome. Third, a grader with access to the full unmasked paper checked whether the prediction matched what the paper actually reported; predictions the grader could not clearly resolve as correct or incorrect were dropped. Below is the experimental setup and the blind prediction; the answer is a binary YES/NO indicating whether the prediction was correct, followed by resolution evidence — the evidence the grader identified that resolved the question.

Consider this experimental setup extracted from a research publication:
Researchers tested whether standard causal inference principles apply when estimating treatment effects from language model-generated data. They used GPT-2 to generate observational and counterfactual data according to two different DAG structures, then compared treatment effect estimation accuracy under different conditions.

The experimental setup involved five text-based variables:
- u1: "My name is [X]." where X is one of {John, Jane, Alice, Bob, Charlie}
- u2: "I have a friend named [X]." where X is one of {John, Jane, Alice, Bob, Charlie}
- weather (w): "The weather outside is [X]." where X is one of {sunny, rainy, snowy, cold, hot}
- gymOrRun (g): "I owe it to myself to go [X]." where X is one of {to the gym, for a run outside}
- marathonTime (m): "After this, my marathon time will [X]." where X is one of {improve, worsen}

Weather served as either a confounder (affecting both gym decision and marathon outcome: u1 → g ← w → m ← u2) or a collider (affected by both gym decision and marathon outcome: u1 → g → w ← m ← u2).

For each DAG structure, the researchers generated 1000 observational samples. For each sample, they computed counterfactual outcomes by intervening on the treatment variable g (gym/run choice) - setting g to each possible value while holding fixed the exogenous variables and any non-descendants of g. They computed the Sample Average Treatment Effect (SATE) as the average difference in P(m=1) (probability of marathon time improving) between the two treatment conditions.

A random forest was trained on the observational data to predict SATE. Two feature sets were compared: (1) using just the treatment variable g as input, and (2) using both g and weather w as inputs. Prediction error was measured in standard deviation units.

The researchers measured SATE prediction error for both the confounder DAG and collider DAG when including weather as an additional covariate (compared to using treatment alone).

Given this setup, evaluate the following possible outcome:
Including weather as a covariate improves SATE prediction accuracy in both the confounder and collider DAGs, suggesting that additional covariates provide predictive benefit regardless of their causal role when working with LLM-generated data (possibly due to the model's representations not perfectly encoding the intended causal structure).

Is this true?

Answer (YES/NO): NO